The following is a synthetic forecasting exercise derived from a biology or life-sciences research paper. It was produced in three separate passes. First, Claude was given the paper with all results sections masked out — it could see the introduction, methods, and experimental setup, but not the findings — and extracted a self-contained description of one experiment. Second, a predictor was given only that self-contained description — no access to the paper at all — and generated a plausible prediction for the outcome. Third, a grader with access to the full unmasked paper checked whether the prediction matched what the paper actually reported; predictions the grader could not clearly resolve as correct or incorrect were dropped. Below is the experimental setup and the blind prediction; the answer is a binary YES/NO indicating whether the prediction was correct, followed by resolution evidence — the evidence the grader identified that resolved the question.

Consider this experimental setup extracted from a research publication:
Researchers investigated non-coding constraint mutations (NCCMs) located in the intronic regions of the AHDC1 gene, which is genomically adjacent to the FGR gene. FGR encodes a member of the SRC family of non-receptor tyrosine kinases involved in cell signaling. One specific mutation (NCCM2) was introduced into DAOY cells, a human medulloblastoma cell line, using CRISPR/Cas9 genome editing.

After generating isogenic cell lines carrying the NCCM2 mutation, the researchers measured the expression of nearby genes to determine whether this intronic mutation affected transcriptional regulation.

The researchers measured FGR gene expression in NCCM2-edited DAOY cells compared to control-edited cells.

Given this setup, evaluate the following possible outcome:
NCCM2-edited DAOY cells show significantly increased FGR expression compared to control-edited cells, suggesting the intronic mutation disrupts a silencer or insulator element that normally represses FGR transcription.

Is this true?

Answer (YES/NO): YES